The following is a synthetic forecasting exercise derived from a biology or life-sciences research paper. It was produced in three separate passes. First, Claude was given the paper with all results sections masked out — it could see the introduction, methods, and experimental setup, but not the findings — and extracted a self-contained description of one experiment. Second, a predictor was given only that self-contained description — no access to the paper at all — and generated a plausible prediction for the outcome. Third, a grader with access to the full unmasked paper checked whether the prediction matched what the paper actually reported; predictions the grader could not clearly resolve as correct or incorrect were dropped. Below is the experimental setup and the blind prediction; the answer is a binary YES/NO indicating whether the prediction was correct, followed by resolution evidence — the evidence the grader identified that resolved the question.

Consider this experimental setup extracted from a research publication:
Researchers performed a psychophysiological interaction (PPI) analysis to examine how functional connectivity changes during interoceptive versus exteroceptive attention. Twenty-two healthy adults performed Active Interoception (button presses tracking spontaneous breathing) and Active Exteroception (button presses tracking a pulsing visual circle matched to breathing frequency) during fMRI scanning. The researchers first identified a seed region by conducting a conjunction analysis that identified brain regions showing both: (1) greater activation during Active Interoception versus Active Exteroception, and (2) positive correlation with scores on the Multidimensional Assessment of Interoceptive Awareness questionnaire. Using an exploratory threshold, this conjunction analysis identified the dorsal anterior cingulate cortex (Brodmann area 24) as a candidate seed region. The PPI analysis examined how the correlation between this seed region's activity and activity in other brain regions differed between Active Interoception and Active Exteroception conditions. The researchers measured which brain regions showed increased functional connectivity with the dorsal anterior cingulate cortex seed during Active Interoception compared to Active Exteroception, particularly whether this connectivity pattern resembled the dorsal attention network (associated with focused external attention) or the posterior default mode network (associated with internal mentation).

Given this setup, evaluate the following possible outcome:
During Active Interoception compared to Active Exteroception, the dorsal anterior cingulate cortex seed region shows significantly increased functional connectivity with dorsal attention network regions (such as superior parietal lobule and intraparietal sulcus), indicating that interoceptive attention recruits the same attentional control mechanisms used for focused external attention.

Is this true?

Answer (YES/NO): YES